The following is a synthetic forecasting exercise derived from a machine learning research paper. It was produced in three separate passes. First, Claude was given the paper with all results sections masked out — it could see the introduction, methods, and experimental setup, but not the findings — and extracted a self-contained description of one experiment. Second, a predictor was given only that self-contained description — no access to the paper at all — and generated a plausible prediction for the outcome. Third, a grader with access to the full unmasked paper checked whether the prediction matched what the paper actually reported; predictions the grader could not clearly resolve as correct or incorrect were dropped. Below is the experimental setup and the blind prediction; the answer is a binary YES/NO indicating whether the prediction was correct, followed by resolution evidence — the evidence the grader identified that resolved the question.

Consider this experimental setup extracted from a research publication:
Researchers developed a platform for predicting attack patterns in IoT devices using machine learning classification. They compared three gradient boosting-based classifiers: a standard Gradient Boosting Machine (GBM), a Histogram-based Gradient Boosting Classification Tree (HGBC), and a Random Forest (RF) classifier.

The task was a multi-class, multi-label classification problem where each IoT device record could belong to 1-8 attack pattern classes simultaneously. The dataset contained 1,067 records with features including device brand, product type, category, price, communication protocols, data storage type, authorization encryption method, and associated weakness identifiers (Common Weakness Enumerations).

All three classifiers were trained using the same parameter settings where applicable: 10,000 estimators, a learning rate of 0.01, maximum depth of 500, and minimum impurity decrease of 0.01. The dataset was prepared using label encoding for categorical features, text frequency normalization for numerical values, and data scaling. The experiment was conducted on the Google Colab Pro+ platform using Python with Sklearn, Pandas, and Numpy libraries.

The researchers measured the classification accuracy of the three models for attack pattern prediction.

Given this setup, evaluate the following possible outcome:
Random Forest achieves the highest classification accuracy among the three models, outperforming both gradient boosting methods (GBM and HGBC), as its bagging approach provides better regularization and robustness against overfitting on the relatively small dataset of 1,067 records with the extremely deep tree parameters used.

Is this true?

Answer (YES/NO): NO